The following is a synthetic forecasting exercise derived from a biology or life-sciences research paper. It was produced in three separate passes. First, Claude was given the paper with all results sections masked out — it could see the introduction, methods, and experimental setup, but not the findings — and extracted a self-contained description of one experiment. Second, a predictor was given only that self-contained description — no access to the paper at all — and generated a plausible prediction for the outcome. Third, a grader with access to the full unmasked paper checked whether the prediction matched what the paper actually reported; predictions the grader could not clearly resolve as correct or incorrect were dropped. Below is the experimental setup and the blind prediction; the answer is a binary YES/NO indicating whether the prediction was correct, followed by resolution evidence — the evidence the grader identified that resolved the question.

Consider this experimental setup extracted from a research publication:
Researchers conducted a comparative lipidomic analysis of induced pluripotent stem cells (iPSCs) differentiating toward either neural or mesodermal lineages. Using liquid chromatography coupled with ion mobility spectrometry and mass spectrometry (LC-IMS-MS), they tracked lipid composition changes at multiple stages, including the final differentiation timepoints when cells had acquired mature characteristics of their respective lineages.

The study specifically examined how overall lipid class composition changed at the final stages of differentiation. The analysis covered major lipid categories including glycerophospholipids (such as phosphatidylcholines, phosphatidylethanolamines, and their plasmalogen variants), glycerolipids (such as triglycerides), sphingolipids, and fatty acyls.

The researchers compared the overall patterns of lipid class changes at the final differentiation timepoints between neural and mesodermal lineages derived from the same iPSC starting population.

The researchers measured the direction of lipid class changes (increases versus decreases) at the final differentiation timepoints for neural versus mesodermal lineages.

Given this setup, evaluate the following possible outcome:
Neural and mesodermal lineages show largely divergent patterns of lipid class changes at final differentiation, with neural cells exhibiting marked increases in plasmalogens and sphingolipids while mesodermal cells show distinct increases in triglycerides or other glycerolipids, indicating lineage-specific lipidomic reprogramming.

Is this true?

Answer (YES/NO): NO